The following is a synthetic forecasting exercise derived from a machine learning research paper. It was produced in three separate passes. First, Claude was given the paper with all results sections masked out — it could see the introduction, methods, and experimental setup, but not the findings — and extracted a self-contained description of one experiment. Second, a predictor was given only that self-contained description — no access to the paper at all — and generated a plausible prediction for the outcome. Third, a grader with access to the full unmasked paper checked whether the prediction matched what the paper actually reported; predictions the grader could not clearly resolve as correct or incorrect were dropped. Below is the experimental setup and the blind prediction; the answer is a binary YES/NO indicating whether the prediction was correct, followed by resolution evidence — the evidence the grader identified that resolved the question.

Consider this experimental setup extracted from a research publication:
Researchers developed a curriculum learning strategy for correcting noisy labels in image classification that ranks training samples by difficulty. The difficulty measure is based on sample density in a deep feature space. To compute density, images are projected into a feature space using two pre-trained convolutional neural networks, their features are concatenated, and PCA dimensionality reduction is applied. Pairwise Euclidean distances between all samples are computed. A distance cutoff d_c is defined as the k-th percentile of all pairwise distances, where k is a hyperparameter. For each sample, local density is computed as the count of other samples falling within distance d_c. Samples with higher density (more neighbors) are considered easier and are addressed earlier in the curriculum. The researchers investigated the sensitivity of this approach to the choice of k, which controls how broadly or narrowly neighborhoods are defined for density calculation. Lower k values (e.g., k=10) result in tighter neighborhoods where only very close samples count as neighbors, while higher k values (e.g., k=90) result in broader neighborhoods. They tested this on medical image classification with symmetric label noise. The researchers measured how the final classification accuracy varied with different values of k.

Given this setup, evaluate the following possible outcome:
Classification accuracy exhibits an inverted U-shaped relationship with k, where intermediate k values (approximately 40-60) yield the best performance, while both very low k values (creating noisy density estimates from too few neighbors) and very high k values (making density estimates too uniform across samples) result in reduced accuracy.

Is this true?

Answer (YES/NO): NO